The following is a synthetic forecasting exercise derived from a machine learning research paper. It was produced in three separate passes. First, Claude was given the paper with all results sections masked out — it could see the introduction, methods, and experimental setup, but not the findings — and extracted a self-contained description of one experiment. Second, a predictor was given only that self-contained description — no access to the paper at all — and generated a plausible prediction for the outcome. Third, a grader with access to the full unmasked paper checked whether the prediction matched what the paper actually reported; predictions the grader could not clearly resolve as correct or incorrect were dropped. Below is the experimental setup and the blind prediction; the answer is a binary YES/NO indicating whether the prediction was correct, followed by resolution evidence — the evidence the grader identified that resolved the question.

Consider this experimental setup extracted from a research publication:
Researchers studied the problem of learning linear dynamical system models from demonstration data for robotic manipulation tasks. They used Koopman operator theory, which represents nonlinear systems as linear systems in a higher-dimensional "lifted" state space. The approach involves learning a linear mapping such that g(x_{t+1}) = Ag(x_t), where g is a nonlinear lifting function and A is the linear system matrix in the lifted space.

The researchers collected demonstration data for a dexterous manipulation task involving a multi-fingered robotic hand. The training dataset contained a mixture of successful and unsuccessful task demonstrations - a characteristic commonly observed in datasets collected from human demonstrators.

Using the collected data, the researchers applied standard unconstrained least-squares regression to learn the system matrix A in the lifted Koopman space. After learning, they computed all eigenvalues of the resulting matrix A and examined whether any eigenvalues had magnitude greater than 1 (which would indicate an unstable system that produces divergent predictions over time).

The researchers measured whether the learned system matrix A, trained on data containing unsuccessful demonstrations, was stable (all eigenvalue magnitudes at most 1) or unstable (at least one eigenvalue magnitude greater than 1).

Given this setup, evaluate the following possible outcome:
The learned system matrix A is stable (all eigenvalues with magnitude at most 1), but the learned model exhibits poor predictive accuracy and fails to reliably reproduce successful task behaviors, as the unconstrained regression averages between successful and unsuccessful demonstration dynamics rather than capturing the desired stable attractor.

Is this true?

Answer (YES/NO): NO